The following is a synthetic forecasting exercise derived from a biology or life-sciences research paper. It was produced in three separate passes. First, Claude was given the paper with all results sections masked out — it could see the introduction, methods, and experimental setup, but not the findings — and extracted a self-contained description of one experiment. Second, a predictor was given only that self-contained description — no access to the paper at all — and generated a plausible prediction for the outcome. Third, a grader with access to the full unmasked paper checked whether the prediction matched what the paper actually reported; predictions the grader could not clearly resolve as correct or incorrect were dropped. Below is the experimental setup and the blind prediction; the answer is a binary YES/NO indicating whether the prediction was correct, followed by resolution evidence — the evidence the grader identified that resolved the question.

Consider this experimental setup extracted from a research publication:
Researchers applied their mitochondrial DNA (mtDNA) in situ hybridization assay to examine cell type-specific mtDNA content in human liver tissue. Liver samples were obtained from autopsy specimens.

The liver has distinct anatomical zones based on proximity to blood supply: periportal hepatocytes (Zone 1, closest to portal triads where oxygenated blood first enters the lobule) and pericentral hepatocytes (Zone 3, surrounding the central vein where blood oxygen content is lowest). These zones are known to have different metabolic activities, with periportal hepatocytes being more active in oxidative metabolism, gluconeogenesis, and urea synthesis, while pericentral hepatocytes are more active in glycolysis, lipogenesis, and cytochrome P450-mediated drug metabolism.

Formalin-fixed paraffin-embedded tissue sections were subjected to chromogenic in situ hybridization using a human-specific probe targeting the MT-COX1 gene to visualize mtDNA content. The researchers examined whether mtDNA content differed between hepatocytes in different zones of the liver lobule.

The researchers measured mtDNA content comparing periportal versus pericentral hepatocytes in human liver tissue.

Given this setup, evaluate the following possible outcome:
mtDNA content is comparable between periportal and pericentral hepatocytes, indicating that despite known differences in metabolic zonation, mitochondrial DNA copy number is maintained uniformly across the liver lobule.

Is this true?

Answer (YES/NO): NO